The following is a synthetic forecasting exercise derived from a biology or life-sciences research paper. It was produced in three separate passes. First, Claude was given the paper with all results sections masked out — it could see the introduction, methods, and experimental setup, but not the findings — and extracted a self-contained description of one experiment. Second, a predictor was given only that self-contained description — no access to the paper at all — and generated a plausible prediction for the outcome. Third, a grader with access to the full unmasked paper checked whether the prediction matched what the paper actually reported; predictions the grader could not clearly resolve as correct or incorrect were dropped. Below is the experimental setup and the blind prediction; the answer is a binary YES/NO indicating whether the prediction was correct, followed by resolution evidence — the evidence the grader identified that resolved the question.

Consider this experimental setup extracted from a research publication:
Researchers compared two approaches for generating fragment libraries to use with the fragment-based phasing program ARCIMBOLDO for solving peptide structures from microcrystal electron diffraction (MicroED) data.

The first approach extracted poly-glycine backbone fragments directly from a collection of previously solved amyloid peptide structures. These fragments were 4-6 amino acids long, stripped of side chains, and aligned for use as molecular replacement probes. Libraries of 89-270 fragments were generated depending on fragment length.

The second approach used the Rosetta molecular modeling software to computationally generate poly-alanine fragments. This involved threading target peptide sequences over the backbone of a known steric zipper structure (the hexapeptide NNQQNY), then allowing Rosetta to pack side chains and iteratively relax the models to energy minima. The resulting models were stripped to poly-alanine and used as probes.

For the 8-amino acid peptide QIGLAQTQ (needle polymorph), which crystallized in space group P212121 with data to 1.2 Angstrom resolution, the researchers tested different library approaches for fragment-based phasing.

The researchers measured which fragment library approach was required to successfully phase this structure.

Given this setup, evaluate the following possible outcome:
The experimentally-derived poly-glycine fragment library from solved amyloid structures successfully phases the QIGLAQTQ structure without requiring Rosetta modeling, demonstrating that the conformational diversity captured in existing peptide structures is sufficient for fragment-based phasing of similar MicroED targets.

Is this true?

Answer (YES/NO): YES